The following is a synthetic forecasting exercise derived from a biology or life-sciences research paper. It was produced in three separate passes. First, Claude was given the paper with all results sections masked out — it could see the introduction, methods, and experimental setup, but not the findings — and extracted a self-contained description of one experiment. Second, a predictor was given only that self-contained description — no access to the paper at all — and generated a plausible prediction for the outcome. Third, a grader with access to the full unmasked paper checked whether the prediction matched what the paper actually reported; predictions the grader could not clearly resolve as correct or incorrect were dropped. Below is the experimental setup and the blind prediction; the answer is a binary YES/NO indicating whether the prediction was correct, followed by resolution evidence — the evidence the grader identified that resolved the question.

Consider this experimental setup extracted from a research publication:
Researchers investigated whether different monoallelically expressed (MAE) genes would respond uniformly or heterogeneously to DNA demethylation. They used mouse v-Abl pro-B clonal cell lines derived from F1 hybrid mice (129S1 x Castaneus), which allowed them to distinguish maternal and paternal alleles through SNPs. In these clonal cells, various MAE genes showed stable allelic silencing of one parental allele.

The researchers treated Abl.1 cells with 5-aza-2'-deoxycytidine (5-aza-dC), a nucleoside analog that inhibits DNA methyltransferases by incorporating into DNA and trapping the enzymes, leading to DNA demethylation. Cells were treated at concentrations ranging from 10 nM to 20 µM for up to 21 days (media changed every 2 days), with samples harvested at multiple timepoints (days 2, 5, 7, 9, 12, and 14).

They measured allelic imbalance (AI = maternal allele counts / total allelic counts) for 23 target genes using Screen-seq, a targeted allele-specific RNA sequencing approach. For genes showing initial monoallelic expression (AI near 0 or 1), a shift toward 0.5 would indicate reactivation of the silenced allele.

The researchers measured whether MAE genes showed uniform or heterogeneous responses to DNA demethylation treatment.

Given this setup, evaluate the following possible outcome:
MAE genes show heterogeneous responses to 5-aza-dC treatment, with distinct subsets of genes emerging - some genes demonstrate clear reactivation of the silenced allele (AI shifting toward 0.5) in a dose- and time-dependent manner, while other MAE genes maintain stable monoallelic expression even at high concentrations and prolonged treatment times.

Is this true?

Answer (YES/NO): YES